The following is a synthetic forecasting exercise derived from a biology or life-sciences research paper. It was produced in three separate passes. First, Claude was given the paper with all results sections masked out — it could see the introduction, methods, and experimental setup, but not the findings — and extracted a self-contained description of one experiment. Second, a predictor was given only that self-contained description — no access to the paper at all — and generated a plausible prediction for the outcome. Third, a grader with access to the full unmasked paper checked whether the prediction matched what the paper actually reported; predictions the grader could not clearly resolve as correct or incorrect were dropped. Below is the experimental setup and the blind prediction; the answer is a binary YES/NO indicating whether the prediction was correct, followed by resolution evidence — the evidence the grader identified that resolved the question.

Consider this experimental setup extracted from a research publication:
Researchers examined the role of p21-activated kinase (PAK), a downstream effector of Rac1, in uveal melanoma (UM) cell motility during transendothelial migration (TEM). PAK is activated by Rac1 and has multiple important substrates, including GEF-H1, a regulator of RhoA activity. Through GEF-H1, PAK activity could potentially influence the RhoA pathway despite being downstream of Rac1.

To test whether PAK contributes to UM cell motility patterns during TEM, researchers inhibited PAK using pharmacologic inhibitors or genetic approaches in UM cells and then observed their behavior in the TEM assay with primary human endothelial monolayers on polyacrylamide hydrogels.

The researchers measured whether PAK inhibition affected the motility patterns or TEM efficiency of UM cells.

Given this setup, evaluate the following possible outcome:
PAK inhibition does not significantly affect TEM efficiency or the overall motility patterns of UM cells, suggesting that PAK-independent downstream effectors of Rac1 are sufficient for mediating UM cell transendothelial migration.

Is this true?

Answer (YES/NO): NO